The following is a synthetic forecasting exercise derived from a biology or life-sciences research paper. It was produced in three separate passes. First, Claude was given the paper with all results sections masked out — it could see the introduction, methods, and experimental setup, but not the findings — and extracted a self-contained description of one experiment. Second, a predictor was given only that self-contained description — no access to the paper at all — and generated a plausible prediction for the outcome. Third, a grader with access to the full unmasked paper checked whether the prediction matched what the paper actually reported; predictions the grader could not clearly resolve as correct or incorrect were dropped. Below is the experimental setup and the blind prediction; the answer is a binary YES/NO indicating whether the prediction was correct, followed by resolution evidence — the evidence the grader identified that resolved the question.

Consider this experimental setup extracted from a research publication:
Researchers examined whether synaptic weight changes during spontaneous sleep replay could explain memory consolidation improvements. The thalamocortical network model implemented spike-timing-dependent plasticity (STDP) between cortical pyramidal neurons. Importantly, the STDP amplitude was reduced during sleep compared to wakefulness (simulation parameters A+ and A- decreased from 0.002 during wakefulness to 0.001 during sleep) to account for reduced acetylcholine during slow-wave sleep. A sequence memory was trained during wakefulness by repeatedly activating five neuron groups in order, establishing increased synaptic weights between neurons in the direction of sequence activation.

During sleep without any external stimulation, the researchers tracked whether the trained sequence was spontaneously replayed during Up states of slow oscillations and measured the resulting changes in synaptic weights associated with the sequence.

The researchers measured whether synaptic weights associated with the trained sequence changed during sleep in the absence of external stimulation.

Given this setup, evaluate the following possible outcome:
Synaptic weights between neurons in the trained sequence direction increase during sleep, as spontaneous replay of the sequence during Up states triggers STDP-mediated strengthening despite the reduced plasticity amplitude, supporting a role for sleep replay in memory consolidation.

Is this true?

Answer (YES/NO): YES